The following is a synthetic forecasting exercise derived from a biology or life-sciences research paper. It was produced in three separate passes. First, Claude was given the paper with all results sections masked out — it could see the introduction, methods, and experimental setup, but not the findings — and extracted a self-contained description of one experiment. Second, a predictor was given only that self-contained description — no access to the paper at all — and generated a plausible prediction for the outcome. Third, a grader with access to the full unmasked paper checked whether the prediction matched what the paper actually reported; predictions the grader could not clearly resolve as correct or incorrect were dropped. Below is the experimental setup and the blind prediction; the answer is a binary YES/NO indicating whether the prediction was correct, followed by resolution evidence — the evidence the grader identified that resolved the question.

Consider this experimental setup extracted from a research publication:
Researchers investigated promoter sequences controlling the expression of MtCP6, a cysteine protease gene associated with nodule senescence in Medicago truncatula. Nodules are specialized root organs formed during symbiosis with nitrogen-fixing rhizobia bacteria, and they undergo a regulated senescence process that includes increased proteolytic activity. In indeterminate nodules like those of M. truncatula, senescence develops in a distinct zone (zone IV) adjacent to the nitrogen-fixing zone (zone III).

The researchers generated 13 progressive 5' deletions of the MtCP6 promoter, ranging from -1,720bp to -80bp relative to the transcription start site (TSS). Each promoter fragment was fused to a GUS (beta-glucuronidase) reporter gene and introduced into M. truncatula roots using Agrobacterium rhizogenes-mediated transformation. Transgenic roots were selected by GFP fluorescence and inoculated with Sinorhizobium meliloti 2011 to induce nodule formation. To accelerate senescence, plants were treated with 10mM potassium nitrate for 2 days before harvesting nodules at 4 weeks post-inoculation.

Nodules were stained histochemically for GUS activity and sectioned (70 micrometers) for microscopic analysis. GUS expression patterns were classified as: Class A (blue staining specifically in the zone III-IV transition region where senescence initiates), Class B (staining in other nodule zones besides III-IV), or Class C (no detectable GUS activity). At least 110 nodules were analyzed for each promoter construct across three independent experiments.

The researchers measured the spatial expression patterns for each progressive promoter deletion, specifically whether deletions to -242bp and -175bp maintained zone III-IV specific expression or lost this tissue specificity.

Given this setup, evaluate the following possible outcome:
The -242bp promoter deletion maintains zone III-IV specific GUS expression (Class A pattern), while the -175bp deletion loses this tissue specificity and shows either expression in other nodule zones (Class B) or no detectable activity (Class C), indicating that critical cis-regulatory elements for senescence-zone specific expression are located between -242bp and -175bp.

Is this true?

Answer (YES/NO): YES